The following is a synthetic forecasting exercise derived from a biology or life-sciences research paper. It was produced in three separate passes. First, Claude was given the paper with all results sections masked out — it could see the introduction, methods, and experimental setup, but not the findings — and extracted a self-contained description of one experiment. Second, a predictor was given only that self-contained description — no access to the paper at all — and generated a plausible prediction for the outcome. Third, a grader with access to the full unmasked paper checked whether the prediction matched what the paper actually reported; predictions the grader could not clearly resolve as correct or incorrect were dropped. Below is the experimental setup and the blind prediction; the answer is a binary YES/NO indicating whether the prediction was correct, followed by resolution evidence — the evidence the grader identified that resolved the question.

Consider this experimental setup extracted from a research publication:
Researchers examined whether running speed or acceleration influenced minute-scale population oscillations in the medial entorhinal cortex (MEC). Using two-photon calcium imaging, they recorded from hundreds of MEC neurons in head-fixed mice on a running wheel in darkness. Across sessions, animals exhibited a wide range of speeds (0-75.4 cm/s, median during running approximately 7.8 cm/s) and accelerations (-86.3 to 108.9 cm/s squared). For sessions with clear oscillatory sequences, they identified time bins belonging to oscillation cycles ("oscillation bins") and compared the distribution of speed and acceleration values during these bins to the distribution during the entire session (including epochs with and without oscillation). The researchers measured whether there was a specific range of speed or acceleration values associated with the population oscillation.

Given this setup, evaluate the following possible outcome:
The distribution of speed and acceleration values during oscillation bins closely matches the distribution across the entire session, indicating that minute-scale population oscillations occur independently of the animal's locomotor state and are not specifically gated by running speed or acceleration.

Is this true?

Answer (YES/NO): YES